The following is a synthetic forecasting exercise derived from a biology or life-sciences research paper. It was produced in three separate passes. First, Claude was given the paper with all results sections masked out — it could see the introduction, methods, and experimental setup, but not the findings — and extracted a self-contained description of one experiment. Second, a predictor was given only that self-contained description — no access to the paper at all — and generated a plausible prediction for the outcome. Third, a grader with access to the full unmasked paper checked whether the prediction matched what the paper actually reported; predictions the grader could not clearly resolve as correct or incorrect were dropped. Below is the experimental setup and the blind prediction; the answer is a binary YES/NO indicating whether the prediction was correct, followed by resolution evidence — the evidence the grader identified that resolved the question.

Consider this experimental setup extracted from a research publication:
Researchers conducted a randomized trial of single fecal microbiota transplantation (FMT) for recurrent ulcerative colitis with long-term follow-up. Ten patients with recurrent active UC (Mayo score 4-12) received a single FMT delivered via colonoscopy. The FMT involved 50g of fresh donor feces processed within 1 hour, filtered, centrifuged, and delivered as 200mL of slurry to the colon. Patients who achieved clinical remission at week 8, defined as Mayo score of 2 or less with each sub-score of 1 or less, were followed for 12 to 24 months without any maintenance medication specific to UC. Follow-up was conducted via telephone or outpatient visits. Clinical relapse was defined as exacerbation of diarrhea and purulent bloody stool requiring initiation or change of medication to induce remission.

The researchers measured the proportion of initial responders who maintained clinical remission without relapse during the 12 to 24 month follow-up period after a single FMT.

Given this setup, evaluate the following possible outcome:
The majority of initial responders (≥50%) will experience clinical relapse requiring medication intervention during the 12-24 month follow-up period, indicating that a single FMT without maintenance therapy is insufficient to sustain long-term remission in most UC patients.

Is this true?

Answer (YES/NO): NO